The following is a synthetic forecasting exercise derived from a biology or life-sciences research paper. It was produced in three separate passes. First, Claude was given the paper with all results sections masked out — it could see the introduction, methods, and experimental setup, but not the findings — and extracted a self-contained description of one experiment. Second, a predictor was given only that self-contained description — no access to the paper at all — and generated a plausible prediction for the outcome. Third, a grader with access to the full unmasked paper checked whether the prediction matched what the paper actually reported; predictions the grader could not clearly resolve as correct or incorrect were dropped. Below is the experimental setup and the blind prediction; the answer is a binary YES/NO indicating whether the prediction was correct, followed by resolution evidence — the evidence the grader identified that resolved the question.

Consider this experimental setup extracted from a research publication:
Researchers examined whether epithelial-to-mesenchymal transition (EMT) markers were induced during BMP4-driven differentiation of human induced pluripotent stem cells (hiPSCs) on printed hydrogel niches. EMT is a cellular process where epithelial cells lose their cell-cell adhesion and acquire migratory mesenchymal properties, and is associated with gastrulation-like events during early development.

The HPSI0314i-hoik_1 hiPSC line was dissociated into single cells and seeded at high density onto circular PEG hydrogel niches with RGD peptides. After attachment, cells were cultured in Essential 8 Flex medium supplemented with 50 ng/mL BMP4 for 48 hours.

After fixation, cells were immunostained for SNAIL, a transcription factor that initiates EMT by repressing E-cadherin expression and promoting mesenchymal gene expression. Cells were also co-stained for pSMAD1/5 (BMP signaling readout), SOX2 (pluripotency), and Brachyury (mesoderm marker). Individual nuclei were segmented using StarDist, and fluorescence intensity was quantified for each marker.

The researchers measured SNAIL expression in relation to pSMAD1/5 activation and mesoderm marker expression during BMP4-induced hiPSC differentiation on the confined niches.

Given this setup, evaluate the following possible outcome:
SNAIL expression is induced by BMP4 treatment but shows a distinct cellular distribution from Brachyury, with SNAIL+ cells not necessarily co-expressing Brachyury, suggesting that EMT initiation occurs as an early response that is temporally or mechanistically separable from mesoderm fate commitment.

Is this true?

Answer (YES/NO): NO